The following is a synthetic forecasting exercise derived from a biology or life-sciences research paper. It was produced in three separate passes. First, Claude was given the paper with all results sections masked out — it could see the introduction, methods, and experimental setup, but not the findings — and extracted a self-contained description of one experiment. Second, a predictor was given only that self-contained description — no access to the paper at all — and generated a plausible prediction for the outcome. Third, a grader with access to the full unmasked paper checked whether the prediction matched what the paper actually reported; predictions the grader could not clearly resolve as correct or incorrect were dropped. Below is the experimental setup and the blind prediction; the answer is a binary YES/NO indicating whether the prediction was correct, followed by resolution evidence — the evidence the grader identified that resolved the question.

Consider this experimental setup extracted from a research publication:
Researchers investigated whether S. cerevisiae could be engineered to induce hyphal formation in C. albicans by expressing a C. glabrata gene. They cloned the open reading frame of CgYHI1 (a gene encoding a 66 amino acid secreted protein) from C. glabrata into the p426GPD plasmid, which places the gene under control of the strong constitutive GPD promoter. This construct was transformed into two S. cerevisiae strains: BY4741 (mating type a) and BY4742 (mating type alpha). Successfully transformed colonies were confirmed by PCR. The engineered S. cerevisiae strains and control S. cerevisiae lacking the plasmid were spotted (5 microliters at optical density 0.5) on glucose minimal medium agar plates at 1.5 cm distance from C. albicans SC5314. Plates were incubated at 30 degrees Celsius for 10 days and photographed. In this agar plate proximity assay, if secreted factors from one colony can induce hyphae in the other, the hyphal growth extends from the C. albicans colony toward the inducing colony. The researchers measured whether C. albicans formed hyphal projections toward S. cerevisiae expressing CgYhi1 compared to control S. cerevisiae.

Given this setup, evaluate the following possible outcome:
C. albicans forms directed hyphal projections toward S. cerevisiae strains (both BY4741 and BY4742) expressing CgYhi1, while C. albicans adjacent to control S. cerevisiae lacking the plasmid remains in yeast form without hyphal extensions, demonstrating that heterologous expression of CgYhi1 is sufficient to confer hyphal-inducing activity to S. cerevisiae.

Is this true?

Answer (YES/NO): NO